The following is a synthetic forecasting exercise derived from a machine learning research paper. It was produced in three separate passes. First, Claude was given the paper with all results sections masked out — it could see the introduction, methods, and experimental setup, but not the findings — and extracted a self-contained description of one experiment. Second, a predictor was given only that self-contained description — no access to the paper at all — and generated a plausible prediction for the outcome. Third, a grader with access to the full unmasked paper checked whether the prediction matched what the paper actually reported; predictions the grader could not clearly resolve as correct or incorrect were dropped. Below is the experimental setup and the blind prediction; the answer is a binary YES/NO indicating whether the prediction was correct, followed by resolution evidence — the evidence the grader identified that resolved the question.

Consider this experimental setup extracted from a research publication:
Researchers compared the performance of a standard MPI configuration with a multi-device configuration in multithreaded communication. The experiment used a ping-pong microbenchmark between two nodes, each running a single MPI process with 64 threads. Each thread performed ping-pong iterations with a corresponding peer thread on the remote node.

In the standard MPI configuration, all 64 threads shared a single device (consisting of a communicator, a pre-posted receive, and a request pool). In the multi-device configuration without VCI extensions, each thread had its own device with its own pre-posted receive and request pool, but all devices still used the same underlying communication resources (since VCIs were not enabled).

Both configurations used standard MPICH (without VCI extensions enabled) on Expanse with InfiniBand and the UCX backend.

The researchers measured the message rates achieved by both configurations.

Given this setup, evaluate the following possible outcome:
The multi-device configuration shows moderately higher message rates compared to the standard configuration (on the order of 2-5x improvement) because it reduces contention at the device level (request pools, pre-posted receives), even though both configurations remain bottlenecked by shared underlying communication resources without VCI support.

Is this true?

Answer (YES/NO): NO